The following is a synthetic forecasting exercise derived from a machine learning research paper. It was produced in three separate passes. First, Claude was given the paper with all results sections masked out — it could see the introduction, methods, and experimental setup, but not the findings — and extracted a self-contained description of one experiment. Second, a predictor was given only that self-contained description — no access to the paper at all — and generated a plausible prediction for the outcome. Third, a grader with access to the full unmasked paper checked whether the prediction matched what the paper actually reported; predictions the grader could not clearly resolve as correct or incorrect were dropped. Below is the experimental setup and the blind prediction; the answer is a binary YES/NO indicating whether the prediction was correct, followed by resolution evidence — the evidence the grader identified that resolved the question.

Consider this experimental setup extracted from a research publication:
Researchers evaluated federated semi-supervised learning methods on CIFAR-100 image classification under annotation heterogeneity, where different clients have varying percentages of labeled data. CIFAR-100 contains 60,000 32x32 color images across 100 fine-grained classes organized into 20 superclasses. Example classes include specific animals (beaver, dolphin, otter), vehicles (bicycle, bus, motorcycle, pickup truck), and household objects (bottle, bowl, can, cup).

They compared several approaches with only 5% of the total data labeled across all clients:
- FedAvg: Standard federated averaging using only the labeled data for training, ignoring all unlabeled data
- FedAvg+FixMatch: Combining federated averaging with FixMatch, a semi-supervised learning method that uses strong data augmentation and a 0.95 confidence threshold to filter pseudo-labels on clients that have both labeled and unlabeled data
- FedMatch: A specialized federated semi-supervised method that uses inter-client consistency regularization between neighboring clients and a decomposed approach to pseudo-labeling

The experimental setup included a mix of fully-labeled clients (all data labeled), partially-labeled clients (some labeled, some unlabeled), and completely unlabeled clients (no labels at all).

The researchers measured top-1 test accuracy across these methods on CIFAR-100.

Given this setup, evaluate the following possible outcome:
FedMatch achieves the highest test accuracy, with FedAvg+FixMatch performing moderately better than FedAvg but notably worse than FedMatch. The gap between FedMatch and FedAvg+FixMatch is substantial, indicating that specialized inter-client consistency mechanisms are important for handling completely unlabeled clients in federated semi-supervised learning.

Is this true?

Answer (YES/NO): NO